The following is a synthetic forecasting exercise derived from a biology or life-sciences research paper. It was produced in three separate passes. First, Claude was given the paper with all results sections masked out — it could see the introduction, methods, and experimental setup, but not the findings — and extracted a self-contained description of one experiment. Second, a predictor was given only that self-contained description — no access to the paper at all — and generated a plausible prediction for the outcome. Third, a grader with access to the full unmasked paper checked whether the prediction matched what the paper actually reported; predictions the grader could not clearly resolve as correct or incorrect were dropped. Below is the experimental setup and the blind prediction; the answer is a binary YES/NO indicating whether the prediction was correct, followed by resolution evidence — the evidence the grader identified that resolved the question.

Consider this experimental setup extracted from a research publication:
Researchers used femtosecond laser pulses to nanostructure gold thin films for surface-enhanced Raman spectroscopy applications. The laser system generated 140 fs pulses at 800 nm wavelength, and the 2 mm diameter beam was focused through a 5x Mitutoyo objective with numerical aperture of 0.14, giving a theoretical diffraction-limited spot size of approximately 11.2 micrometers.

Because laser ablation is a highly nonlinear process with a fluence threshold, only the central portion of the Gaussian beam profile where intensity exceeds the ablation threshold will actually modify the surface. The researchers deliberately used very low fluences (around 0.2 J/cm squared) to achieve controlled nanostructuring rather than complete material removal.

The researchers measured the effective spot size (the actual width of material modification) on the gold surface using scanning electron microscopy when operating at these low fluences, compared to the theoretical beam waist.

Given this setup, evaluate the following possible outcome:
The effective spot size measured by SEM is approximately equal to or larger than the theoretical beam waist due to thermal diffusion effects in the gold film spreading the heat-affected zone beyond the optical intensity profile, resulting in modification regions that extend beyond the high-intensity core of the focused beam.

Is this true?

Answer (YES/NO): NO